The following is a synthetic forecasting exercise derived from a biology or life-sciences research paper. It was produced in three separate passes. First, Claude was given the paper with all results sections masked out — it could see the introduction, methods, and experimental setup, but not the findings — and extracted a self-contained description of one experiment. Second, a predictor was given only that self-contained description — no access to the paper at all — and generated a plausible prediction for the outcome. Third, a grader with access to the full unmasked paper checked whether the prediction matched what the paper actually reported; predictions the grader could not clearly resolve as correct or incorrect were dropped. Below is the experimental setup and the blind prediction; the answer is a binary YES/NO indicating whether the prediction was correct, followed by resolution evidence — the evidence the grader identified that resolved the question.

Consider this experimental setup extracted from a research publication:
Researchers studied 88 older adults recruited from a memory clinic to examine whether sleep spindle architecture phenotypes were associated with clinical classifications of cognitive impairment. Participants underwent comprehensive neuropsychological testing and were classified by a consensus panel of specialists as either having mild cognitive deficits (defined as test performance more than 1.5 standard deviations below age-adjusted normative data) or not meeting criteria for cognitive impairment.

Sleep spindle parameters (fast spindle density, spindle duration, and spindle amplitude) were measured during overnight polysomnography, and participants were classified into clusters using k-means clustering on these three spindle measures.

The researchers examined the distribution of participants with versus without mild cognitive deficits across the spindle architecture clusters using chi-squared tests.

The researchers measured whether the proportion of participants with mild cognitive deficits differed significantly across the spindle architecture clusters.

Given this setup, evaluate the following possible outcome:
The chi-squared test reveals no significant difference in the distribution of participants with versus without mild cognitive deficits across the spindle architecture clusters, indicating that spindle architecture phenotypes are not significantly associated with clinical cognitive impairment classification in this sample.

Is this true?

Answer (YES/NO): NO